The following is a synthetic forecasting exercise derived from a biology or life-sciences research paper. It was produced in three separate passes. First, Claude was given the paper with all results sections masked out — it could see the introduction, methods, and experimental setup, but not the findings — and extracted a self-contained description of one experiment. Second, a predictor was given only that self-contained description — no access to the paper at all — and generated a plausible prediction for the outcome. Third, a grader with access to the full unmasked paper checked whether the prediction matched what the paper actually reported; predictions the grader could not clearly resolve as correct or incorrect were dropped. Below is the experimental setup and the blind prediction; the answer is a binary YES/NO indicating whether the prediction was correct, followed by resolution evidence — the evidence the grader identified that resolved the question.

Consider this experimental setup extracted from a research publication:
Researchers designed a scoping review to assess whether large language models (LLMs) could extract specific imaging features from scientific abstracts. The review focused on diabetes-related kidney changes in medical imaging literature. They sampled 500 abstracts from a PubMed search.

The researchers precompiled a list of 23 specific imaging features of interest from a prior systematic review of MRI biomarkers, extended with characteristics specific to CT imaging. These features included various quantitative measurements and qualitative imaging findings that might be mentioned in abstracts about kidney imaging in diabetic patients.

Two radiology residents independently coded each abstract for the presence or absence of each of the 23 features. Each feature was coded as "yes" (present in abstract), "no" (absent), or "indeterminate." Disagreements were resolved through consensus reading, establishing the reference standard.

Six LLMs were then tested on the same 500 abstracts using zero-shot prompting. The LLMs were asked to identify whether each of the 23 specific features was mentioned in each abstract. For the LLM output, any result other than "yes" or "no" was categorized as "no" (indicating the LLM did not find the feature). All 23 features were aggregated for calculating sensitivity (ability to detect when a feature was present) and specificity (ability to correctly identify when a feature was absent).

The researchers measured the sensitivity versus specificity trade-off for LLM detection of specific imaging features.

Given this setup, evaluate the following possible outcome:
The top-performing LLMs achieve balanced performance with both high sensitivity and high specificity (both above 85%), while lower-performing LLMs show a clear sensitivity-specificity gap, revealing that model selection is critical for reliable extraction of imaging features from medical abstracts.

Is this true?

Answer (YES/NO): NO